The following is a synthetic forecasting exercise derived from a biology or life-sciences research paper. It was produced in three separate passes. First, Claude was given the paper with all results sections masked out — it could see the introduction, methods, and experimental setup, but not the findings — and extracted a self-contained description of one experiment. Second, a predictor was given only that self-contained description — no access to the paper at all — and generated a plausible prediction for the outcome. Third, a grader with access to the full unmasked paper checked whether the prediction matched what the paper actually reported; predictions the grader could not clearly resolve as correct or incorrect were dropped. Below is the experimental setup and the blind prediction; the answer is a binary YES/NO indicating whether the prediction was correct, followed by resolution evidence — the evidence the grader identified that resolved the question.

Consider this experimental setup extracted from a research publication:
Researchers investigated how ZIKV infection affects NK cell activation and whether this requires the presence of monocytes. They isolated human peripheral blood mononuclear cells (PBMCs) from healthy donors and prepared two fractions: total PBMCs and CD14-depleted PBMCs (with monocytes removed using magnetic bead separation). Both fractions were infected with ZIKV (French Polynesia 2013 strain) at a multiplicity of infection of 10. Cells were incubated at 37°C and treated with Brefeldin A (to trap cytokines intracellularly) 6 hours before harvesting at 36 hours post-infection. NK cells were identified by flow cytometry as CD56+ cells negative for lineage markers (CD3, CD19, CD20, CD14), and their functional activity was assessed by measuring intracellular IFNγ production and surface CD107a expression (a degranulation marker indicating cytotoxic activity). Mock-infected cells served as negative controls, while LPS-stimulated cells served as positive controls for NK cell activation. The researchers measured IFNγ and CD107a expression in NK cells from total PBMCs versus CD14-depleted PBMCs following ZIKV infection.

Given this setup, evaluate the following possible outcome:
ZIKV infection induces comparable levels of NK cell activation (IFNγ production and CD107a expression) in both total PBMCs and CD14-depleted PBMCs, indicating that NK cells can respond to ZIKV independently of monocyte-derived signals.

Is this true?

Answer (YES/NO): NO